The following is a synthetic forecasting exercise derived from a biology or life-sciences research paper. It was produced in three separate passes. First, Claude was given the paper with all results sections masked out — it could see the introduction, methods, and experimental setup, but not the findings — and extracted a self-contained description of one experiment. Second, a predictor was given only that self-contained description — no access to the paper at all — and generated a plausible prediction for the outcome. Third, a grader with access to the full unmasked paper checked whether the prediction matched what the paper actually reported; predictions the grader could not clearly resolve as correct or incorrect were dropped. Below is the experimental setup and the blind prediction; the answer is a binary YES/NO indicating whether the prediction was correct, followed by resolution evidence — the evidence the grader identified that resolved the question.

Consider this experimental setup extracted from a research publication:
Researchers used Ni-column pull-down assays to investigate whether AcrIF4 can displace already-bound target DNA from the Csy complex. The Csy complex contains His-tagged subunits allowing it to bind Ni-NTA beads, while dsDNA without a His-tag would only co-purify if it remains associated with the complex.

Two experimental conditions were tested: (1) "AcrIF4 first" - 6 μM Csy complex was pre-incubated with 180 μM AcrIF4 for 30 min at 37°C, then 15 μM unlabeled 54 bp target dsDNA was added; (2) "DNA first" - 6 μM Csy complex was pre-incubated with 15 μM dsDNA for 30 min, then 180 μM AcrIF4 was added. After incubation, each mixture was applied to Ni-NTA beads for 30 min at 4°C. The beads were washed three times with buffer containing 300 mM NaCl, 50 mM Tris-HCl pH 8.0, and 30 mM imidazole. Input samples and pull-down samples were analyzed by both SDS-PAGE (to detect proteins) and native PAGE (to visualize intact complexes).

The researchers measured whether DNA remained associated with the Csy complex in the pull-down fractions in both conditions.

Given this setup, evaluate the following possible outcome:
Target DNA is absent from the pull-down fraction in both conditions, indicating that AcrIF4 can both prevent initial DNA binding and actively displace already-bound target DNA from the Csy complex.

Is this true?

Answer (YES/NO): NO